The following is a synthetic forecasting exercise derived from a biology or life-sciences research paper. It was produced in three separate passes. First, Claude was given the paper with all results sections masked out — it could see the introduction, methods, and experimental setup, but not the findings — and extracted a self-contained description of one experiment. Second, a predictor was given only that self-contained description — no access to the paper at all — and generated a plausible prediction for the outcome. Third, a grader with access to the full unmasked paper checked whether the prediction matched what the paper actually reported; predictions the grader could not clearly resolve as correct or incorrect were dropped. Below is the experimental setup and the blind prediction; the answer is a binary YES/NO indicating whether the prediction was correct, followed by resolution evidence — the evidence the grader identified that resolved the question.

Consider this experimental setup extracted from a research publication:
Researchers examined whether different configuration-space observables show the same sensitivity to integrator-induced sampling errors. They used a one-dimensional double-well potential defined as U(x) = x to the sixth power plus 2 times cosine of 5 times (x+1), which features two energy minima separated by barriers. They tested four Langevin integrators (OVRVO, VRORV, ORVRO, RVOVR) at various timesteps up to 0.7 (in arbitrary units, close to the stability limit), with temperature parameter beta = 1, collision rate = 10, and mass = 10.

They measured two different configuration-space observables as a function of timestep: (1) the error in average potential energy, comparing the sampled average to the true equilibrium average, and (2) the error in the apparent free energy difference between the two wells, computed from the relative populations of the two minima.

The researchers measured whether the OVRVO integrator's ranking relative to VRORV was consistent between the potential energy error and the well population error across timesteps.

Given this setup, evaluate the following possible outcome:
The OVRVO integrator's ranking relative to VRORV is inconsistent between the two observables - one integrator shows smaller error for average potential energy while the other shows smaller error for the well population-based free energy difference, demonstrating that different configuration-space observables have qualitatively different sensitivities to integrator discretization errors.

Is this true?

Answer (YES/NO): NO